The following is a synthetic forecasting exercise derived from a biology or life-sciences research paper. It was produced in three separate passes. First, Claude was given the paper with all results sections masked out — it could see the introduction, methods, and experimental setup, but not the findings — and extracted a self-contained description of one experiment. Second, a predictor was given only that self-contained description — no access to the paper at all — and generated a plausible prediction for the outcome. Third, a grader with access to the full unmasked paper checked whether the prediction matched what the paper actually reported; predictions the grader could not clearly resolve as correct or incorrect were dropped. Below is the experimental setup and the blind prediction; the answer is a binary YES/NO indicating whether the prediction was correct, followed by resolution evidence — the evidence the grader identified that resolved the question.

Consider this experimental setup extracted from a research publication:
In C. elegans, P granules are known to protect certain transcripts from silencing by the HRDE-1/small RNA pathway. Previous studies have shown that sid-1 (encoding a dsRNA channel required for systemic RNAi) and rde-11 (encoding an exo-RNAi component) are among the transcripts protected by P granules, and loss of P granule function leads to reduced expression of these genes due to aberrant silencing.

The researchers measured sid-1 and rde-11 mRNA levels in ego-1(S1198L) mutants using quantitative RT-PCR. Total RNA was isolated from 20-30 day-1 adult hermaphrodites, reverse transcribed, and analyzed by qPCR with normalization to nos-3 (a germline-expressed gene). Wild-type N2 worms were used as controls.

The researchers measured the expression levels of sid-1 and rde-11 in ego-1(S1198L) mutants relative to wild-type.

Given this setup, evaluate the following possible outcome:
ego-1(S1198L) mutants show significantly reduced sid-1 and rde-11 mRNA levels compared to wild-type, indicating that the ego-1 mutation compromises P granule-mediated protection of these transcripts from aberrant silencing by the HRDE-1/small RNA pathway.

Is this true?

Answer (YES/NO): YES